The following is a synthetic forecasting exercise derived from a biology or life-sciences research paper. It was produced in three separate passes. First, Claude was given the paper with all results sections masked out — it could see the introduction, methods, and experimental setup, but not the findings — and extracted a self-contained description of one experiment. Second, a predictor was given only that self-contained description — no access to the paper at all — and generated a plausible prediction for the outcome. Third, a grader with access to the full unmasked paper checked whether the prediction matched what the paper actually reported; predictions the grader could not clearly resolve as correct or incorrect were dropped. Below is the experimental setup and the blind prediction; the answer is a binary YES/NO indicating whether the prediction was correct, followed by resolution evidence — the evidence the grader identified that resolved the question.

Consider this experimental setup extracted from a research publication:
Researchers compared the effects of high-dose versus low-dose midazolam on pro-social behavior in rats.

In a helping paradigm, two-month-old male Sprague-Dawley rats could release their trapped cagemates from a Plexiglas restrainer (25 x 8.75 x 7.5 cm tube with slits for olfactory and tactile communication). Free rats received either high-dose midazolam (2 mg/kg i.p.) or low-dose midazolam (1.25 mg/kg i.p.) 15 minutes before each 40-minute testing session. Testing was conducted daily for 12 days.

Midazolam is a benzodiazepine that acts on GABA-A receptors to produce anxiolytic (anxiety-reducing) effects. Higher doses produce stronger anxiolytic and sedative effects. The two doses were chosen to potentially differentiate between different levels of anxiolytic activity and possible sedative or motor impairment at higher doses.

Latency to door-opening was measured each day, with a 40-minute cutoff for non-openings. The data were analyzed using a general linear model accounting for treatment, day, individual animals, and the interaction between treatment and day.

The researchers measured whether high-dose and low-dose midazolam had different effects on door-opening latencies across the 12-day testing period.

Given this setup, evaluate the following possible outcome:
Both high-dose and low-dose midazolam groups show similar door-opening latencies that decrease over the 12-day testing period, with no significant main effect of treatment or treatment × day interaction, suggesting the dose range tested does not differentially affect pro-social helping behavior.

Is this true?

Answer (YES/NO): NO